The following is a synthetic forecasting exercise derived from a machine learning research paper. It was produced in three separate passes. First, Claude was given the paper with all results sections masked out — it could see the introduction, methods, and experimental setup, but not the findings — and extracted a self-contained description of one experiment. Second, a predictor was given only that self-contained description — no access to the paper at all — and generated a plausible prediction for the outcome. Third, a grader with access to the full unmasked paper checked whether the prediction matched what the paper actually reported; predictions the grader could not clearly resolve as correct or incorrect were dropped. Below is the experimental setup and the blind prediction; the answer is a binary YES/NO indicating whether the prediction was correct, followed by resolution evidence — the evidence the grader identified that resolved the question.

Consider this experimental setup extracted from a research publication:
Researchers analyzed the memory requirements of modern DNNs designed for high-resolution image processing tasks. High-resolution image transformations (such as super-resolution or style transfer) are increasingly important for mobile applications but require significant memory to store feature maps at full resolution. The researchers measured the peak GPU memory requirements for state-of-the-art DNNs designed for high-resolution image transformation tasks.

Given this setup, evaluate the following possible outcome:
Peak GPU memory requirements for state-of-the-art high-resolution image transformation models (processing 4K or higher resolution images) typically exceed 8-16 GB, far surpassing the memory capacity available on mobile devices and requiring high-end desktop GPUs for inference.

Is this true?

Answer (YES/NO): NO